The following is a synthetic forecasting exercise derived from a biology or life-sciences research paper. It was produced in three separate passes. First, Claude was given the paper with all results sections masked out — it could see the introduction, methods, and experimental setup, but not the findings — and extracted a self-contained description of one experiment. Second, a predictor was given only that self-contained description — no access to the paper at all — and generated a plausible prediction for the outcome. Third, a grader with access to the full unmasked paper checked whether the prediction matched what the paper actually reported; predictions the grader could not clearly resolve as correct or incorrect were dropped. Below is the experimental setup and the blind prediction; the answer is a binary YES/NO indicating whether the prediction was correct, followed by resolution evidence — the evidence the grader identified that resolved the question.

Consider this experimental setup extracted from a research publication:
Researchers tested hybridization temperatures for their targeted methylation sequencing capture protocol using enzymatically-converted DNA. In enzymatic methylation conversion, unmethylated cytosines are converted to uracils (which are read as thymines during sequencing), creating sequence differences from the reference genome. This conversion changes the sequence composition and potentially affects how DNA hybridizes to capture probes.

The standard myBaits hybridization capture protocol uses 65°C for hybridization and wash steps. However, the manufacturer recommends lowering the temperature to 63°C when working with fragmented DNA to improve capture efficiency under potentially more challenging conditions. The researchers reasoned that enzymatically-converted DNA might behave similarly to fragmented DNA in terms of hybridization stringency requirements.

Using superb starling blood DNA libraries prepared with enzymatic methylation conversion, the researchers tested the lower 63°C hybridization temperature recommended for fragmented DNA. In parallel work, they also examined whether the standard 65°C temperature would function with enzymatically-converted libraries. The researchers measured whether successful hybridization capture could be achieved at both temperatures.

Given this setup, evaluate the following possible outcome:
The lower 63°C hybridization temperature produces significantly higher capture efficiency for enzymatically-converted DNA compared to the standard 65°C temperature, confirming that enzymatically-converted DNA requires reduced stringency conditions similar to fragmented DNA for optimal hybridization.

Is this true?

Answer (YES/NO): NO